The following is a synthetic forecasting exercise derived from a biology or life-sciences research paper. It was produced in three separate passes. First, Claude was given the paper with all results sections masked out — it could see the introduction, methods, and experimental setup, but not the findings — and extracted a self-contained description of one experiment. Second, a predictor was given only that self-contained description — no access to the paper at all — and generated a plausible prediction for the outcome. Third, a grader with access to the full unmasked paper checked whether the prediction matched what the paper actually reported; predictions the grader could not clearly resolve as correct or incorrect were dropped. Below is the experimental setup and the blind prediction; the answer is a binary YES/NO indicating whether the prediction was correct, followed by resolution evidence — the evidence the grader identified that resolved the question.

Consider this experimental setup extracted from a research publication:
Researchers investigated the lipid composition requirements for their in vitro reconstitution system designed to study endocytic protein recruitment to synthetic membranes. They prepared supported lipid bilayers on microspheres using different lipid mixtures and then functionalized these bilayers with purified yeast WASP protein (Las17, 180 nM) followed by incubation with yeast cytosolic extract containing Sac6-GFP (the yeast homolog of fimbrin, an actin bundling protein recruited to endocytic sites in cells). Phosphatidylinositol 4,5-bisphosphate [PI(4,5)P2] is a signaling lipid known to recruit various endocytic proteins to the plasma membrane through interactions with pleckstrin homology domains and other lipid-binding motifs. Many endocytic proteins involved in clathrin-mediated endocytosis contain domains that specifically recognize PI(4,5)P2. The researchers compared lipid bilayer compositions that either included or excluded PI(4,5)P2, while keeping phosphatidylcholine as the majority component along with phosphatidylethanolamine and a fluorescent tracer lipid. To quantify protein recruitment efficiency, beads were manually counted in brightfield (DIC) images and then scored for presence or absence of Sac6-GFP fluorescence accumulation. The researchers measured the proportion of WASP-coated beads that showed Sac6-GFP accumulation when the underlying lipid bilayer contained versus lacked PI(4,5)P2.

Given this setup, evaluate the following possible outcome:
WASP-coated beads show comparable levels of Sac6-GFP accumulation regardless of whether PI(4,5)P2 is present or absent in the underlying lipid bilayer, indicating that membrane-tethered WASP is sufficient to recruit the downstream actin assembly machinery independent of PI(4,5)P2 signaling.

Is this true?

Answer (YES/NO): YES